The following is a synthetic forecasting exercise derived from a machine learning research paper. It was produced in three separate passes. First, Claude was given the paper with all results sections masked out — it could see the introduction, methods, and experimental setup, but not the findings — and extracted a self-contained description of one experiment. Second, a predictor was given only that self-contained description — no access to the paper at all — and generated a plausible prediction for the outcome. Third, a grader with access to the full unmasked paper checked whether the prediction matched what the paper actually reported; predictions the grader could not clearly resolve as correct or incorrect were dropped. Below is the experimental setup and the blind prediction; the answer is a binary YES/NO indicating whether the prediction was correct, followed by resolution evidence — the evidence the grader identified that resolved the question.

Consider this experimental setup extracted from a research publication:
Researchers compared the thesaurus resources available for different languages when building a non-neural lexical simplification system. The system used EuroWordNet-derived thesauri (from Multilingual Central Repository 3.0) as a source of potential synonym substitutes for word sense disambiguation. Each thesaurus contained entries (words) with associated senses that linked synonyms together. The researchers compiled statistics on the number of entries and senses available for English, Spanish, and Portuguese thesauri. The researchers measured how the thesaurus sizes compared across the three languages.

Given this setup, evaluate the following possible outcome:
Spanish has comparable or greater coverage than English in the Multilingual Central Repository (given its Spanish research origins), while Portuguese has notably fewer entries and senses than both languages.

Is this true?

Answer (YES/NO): NO